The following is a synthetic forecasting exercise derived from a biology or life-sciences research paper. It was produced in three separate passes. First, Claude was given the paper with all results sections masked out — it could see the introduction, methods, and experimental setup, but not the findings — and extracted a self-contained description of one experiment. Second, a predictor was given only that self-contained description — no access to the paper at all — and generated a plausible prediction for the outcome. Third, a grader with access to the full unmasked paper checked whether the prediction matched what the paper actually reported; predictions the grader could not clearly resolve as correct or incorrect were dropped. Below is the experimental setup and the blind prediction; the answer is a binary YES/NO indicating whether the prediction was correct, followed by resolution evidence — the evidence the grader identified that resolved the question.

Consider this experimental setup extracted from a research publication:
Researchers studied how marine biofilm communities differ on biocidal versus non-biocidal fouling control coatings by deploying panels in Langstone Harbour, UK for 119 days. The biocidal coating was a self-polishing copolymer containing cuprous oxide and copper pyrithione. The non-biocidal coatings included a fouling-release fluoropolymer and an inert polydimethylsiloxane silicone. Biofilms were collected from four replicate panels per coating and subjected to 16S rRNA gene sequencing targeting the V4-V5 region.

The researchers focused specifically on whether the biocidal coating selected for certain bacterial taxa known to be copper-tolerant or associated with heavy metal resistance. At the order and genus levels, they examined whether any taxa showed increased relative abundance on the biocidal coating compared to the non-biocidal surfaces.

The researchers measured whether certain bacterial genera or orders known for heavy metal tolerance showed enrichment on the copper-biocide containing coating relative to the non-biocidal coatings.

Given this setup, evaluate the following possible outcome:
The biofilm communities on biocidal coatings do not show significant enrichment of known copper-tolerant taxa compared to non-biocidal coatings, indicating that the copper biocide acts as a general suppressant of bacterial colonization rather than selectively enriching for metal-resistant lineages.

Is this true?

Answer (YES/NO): NO